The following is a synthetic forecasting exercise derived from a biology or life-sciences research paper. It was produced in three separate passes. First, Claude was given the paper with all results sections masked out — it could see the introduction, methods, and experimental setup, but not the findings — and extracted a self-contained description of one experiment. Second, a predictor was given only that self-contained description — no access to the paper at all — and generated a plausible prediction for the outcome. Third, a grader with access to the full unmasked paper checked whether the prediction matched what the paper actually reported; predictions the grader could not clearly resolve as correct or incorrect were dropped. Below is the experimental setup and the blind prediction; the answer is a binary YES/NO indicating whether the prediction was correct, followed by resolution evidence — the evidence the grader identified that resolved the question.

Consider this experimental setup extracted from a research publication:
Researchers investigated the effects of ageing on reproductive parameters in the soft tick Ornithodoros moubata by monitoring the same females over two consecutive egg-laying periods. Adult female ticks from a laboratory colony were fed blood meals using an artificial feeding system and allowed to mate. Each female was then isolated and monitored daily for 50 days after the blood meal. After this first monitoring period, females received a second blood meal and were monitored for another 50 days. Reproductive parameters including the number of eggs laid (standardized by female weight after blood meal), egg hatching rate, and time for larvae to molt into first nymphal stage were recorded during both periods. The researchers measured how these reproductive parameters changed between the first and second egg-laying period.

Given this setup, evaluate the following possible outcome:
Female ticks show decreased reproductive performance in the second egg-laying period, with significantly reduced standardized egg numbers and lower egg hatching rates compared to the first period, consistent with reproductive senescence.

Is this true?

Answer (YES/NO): YES